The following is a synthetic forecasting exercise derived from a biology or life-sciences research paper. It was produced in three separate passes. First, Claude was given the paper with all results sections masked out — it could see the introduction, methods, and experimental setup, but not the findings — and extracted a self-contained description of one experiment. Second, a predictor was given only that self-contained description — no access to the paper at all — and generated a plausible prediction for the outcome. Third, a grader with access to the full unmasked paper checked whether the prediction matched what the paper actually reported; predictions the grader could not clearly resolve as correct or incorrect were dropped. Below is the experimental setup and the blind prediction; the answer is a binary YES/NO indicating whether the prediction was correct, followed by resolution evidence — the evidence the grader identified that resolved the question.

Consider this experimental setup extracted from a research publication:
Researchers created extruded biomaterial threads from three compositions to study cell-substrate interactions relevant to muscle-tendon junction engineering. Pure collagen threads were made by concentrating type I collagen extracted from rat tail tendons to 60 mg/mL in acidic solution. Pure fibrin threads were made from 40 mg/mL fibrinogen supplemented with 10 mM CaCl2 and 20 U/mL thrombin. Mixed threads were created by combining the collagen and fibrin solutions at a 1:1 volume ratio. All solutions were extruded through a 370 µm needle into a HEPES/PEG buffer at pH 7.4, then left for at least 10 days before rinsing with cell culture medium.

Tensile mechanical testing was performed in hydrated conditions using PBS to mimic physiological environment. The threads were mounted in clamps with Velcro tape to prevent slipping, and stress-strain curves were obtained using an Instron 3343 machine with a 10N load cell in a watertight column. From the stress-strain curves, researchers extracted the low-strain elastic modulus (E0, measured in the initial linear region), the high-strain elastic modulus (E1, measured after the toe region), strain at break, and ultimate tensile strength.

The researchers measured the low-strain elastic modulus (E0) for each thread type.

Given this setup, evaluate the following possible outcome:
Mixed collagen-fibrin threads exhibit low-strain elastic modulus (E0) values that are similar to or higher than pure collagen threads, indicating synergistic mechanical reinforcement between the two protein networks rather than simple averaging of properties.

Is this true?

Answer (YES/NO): NO